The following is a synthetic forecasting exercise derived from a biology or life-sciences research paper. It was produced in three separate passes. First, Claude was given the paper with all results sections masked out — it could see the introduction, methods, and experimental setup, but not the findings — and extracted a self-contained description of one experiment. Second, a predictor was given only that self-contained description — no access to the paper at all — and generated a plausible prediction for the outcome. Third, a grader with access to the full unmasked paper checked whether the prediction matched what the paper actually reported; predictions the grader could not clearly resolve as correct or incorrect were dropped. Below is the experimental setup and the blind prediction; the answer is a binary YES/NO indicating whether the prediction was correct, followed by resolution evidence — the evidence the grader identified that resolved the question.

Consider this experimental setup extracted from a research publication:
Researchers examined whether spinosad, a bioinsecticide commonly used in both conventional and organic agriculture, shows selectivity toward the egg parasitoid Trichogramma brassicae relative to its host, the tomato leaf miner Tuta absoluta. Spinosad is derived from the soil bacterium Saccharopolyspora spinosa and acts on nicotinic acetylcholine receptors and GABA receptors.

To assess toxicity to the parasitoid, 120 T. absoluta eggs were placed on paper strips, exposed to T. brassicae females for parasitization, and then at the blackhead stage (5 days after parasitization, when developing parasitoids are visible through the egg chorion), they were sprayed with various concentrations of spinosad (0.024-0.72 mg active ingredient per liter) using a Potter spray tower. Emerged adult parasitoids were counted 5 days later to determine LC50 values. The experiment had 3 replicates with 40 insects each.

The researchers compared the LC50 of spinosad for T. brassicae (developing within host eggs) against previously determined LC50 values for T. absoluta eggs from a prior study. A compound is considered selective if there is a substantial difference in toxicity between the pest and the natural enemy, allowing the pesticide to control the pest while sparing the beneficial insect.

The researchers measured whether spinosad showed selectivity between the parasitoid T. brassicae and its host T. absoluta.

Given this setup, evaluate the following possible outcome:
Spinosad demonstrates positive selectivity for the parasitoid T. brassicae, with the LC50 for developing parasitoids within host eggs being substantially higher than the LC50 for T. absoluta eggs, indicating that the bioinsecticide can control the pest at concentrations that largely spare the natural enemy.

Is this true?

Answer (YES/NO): NO